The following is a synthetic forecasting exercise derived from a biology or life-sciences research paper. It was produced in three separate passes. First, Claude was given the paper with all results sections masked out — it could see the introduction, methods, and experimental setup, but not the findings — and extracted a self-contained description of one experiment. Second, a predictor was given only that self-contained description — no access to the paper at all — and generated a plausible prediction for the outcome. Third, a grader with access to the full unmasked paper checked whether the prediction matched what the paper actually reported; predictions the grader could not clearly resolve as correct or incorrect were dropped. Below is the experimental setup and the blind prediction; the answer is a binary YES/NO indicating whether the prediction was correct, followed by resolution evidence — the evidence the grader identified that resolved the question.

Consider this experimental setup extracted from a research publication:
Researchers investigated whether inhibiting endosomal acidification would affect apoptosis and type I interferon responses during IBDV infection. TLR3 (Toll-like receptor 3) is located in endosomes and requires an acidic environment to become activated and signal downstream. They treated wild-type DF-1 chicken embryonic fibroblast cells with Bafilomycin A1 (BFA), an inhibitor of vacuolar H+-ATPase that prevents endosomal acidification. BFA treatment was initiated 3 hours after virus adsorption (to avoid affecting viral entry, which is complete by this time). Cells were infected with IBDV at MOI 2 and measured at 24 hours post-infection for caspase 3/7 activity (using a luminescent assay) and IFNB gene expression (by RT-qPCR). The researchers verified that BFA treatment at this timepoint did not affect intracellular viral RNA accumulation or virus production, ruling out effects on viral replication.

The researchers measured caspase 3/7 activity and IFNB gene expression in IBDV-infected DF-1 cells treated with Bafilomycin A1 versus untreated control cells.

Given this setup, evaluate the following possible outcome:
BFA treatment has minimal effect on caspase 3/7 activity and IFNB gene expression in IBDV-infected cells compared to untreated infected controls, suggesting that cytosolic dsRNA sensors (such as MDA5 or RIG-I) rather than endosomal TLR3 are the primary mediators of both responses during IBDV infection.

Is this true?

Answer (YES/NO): NO